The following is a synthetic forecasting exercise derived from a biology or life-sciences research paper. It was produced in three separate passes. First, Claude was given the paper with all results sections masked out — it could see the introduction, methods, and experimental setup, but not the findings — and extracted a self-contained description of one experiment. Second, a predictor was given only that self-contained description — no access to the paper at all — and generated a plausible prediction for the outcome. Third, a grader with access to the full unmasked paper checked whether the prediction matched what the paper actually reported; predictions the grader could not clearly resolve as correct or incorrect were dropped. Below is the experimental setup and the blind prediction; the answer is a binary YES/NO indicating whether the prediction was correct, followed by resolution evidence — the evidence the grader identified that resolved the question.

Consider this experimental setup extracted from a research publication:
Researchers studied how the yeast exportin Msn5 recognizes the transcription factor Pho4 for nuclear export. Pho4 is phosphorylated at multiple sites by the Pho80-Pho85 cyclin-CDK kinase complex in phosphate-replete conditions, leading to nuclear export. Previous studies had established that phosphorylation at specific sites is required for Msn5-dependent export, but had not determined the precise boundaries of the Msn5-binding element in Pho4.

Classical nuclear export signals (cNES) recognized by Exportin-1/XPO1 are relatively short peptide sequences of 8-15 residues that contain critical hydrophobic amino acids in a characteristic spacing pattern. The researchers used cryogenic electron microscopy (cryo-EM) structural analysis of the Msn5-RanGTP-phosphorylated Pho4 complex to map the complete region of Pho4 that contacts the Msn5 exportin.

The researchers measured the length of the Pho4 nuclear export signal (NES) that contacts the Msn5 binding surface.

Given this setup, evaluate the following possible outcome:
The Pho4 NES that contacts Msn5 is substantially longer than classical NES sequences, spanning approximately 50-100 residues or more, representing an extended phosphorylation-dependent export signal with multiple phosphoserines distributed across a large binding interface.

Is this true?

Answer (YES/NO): NO